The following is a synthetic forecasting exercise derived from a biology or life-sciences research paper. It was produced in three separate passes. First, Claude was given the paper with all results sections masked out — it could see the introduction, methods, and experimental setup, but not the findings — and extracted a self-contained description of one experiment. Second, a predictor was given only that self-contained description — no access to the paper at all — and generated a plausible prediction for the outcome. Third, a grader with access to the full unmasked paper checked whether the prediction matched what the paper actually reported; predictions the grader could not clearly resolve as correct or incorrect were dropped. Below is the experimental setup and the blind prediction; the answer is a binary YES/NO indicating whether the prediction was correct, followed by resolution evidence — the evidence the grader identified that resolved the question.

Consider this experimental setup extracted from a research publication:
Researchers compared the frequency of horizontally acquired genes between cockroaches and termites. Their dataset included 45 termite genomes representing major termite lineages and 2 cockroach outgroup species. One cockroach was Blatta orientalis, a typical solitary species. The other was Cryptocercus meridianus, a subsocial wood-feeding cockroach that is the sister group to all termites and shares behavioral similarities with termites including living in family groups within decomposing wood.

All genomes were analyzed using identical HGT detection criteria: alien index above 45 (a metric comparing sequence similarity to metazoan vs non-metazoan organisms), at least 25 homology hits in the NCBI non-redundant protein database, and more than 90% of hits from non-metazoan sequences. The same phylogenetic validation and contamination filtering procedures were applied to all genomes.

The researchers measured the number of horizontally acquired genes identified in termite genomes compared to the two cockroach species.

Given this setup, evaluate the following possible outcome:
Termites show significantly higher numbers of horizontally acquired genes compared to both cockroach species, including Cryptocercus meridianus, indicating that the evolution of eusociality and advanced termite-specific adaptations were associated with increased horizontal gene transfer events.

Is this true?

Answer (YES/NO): NO